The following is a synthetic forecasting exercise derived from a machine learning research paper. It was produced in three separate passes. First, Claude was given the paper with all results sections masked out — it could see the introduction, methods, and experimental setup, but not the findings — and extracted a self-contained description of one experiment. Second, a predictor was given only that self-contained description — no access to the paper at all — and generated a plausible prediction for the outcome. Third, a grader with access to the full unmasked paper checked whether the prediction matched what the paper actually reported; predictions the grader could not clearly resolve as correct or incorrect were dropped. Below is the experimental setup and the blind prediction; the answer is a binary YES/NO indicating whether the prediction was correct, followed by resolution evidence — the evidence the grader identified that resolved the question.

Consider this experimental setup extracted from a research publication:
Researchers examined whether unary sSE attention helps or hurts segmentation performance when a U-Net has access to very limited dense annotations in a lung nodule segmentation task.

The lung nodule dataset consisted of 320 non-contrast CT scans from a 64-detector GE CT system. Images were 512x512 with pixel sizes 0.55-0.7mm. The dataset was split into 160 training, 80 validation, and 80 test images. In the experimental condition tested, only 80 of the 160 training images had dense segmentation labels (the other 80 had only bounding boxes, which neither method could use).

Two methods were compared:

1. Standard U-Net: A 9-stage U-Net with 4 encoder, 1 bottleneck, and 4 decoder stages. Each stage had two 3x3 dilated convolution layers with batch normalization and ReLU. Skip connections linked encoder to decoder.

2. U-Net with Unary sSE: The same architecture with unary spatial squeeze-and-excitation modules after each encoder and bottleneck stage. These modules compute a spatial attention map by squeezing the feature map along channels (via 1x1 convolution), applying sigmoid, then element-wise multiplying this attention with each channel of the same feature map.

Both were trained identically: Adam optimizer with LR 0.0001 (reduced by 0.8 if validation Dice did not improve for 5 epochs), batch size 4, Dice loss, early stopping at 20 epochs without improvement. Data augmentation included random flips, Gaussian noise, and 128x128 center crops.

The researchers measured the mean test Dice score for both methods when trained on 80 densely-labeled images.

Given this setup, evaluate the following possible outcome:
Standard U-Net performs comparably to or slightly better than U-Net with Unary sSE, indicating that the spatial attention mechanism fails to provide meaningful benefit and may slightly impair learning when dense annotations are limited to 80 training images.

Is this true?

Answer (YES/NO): NO